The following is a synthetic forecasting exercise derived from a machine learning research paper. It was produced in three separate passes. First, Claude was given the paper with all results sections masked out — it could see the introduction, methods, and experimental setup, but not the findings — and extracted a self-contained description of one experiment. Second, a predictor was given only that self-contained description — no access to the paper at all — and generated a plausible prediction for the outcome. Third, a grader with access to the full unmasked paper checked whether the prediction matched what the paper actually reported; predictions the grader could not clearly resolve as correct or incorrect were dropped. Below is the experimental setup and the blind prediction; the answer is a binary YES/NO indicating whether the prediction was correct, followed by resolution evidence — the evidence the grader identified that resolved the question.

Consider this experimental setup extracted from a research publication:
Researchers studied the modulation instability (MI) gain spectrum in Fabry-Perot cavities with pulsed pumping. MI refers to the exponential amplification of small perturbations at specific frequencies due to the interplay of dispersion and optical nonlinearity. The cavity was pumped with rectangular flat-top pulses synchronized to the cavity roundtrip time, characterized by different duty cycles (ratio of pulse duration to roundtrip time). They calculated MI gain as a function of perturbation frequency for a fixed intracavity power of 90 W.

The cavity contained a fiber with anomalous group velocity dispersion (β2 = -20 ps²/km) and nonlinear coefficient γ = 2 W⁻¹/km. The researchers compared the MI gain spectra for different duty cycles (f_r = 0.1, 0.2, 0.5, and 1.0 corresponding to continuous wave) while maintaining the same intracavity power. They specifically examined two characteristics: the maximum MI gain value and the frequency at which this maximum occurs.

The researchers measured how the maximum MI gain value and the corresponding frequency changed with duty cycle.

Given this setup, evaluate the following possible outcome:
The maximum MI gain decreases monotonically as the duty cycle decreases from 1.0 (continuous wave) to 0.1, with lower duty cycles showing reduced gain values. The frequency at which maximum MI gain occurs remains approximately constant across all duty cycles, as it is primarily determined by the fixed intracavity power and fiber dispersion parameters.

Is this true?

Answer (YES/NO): NO